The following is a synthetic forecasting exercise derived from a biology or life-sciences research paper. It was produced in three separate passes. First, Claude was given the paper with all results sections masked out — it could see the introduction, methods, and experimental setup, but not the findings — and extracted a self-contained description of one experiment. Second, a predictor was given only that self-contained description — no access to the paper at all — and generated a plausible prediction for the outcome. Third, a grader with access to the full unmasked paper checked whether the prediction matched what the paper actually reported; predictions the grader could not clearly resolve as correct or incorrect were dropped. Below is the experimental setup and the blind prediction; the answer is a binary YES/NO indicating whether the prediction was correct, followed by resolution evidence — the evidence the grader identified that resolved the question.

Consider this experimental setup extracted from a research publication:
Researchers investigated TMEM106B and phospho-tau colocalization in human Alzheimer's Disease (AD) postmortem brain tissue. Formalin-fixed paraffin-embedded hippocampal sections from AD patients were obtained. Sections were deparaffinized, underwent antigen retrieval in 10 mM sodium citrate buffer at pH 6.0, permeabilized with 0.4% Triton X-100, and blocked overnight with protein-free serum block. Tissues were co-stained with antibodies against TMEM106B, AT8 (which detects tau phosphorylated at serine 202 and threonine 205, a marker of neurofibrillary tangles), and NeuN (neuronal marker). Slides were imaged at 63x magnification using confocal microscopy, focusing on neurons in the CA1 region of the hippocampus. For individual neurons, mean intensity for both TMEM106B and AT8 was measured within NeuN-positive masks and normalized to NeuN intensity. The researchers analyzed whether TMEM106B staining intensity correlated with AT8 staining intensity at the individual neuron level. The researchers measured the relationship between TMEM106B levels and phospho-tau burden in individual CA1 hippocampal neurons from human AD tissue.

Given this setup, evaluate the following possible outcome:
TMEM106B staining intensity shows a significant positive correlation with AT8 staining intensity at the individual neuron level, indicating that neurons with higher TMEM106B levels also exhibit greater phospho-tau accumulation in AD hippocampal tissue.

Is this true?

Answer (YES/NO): YES